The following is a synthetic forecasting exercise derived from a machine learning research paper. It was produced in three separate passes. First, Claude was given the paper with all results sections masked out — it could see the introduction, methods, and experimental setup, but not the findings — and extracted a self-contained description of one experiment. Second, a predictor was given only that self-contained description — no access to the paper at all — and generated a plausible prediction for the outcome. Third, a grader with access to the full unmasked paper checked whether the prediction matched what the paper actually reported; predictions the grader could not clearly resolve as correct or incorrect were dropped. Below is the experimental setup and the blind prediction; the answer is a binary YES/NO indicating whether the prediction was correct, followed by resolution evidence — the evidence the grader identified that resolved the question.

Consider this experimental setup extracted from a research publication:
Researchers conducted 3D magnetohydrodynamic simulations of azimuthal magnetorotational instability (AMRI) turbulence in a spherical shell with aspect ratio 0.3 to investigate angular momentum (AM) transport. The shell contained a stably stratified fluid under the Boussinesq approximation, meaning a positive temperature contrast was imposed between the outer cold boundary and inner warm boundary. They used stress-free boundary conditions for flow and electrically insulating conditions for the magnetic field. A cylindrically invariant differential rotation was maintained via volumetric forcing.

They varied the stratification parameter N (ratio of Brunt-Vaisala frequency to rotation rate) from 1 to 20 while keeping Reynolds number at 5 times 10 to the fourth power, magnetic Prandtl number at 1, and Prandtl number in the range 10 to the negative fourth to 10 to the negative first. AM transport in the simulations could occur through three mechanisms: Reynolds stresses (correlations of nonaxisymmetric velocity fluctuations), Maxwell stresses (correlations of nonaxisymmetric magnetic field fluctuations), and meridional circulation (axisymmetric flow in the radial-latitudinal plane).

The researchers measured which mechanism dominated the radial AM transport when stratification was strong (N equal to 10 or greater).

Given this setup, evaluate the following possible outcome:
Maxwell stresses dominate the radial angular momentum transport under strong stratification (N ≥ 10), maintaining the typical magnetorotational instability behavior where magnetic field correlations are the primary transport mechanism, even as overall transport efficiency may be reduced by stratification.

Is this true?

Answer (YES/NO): YES